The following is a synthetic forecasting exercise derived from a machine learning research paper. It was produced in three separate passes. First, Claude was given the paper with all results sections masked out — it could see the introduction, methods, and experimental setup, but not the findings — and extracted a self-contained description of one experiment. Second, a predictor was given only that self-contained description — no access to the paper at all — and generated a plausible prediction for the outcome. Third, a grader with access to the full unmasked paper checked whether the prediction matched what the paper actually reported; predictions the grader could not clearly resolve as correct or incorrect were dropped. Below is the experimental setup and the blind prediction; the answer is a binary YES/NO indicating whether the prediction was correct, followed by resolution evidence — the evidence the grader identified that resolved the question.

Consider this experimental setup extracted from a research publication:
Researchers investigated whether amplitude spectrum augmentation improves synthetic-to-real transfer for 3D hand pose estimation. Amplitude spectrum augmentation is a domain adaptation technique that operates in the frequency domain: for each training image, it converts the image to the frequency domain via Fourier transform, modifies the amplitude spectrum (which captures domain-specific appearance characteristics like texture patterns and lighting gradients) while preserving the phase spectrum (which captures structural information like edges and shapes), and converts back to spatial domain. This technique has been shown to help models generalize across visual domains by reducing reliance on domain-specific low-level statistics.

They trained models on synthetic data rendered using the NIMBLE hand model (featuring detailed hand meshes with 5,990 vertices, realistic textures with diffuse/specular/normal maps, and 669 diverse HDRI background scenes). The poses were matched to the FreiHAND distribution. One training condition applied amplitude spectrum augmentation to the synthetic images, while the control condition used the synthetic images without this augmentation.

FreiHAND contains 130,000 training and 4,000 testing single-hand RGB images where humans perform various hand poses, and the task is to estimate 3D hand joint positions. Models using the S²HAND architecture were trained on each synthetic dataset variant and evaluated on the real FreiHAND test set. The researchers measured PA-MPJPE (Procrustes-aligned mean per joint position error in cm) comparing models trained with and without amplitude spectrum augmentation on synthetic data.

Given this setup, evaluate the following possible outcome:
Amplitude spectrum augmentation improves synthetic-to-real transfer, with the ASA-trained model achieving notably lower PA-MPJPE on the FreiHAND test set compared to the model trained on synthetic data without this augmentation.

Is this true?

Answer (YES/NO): YES